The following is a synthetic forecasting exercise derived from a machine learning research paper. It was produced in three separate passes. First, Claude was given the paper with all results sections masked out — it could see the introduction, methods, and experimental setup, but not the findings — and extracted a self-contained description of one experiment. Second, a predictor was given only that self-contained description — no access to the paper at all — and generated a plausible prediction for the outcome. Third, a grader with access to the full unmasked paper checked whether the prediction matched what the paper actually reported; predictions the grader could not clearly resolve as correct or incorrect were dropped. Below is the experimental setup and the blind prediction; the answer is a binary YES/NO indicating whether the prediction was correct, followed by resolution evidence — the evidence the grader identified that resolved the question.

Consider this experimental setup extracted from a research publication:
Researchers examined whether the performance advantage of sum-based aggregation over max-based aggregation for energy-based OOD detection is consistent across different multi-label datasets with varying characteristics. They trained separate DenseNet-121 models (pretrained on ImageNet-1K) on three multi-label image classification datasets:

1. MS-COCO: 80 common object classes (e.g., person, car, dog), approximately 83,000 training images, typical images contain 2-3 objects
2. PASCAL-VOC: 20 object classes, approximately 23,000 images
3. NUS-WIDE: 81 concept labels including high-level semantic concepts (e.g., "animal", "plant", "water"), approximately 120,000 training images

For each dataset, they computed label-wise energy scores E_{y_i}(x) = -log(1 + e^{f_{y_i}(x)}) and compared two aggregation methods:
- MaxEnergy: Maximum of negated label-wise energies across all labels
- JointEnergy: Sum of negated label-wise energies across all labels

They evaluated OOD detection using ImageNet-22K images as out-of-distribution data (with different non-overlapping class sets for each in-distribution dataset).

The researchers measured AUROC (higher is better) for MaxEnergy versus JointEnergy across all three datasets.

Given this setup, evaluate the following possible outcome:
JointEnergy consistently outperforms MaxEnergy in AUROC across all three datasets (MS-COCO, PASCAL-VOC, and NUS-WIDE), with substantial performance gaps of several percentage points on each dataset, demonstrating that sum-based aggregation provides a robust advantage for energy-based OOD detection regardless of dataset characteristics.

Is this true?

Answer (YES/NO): NO